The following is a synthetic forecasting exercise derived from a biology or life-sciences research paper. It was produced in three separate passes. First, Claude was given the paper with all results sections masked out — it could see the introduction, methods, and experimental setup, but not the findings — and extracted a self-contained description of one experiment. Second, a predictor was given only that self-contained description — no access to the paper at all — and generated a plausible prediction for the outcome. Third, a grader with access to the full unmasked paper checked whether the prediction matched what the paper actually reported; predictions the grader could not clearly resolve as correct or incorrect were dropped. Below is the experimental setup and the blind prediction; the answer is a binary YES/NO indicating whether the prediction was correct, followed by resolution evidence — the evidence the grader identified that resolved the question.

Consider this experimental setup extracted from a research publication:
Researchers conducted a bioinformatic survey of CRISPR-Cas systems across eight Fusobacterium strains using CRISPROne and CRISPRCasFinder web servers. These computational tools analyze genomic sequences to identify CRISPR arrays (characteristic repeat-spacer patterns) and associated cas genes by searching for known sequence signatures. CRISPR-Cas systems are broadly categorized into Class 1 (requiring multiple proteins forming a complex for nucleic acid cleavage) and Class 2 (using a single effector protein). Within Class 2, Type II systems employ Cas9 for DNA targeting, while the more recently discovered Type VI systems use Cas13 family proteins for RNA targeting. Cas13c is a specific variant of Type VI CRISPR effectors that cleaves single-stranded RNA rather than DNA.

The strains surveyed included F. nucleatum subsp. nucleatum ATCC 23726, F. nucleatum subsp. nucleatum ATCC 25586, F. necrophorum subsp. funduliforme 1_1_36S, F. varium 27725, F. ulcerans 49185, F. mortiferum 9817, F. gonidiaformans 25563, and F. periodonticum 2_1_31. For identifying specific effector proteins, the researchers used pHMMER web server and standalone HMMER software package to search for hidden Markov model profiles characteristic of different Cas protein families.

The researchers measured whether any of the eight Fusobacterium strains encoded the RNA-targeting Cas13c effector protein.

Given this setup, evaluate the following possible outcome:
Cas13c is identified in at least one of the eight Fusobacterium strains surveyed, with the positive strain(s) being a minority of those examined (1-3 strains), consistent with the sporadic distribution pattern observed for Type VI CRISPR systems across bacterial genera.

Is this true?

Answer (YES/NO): YES